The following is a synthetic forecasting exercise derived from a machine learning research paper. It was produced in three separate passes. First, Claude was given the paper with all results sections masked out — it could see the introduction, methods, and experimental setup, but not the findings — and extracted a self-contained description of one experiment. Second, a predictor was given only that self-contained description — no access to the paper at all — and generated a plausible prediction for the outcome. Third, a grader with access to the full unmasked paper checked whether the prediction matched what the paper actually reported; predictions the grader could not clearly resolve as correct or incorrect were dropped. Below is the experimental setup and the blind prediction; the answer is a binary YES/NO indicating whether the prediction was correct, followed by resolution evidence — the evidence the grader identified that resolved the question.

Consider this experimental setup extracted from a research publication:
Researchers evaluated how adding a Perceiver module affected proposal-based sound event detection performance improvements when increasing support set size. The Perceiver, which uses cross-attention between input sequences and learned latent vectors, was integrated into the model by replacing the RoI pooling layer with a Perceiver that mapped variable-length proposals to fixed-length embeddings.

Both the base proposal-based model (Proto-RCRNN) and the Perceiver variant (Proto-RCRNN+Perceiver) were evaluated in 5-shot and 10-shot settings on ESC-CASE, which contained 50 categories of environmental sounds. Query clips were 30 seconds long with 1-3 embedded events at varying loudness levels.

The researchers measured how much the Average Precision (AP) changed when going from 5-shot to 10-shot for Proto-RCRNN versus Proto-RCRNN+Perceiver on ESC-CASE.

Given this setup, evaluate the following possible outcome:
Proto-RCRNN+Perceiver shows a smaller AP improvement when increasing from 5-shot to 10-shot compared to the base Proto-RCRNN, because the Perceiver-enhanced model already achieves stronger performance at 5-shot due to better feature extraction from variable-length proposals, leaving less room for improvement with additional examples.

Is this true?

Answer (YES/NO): YES